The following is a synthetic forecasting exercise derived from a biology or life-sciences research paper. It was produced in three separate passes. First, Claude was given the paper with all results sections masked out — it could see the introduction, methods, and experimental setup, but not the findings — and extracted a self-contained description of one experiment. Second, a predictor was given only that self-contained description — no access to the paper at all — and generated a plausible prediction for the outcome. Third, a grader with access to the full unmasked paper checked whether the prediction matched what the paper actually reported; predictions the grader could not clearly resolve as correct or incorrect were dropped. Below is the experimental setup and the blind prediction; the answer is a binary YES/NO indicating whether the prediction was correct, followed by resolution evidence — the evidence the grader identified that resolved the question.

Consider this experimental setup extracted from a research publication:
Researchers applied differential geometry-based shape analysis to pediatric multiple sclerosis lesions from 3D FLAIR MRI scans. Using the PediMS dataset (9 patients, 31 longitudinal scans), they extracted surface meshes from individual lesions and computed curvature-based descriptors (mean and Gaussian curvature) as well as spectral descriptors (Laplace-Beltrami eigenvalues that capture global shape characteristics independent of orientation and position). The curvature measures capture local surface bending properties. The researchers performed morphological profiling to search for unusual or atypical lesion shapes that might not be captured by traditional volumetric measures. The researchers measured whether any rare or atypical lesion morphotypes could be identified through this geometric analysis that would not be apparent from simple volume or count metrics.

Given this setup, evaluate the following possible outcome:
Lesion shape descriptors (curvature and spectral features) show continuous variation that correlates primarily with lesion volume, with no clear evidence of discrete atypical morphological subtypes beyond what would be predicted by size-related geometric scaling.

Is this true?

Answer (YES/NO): NO